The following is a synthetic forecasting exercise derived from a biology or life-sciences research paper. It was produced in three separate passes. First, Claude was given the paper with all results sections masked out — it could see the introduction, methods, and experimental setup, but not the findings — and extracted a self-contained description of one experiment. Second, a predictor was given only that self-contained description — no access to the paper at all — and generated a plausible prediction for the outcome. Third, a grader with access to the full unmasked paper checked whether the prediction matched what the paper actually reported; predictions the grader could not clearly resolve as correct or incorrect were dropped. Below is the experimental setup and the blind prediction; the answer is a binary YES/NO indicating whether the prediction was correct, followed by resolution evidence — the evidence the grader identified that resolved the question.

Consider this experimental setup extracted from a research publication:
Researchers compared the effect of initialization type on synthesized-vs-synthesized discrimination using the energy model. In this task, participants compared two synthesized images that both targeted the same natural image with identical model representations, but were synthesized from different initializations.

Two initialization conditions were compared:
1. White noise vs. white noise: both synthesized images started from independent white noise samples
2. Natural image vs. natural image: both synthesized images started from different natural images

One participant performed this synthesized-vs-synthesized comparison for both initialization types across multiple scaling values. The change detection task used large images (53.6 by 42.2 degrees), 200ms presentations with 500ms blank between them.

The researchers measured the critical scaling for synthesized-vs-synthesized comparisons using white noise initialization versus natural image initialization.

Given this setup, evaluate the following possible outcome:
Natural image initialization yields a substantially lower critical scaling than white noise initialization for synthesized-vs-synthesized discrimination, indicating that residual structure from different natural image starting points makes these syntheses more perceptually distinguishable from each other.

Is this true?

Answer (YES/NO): YES